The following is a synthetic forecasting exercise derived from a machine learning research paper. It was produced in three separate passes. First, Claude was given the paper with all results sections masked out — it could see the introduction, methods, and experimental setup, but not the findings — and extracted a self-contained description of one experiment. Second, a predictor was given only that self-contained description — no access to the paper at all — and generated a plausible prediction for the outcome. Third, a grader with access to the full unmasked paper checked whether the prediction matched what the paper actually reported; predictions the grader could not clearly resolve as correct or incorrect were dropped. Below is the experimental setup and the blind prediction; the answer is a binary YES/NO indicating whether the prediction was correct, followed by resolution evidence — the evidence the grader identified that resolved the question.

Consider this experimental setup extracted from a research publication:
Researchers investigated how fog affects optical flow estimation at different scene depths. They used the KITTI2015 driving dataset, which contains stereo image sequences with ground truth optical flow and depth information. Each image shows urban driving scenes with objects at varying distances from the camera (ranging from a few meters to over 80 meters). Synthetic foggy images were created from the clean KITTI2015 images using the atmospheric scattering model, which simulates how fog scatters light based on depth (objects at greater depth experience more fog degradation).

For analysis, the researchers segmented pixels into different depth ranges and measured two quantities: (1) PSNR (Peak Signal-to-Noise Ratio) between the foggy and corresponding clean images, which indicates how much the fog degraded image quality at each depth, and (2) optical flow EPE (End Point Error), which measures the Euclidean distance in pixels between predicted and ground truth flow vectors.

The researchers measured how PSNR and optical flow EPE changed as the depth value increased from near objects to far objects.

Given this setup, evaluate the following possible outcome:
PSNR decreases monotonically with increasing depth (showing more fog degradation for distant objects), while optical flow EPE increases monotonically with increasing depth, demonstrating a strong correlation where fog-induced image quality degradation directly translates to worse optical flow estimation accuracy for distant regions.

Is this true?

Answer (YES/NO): YES